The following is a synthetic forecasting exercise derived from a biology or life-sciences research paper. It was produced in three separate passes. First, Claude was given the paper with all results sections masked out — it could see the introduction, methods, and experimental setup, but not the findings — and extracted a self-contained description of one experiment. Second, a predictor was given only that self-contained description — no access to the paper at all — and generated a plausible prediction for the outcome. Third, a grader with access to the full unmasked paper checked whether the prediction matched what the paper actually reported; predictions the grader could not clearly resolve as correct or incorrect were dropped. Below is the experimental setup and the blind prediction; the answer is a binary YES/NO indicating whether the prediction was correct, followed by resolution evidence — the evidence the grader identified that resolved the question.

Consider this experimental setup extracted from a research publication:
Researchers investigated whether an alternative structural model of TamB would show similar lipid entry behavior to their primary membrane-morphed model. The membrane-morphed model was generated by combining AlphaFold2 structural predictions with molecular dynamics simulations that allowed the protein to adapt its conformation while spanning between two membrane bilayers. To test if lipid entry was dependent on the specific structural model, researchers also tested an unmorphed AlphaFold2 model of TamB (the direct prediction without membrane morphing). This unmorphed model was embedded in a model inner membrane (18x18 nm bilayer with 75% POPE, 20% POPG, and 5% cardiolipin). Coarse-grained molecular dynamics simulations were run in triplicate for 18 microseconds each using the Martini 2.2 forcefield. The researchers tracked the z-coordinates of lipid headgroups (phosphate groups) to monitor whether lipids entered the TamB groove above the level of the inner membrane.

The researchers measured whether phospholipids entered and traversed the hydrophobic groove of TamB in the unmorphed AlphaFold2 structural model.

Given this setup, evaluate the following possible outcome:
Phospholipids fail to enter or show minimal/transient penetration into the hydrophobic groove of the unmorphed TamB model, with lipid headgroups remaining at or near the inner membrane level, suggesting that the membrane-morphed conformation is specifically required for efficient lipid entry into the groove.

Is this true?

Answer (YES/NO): NO